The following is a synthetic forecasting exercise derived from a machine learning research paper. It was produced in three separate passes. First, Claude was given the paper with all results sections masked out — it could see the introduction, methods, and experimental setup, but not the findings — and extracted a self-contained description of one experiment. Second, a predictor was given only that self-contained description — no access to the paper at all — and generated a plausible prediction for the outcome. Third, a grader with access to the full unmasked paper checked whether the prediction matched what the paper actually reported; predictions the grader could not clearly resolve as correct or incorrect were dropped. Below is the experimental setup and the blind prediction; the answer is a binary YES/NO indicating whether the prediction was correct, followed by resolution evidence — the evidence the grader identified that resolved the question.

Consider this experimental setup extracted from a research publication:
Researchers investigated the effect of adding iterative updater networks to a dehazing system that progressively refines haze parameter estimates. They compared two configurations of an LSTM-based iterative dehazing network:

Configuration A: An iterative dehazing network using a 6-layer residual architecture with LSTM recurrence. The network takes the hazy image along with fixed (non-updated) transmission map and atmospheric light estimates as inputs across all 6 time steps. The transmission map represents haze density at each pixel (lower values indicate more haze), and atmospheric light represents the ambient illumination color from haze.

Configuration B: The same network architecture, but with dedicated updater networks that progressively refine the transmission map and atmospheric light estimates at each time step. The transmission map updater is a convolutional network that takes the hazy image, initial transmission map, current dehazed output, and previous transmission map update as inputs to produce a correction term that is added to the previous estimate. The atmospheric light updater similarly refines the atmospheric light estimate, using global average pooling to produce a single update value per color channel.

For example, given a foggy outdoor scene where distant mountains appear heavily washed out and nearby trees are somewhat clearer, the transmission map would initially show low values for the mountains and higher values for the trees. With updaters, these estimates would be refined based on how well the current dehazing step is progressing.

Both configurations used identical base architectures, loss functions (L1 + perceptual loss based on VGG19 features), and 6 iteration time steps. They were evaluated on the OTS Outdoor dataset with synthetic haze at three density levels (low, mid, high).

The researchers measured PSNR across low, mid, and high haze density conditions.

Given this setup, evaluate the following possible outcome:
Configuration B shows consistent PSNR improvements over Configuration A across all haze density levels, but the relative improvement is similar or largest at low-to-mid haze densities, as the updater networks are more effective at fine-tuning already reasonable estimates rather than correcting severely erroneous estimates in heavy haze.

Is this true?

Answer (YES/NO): NO